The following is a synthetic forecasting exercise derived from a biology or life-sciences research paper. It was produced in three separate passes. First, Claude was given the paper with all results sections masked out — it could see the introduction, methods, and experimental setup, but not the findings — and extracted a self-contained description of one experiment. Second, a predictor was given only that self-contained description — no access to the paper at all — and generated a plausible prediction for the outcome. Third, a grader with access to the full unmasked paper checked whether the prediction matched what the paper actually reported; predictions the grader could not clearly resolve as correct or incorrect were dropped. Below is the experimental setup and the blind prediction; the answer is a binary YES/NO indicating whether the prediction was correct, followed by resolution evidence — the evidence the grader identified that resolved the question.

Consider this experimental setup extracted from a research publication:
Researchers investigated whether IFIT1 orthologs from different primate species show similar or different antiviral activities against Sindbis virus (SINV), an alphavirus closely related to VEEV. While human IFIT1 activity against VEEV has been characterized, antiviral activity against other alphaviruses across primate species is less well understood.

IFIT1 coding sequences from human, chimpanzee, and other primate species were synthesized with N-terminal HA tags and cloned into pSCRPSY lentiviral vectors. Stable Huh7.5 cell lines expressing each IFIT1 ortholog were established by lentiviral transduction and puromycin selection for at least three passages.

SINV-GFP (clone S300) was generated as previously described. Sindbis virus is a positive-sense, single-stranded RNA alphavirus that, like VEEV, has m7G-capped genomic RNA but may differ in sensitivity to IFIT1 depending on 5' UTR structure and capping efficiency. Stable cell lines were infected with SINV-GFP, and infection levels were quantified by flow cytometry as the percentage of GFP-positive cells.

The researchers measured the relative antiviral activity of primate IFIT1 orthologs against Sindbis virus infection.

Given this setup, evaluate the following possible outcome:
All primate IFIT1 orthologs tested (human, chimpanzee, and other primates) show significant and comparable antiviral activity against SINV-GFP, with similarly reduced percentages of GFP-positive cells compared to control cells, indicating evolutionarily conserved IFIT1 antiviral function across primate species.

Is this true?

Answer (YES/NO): NO